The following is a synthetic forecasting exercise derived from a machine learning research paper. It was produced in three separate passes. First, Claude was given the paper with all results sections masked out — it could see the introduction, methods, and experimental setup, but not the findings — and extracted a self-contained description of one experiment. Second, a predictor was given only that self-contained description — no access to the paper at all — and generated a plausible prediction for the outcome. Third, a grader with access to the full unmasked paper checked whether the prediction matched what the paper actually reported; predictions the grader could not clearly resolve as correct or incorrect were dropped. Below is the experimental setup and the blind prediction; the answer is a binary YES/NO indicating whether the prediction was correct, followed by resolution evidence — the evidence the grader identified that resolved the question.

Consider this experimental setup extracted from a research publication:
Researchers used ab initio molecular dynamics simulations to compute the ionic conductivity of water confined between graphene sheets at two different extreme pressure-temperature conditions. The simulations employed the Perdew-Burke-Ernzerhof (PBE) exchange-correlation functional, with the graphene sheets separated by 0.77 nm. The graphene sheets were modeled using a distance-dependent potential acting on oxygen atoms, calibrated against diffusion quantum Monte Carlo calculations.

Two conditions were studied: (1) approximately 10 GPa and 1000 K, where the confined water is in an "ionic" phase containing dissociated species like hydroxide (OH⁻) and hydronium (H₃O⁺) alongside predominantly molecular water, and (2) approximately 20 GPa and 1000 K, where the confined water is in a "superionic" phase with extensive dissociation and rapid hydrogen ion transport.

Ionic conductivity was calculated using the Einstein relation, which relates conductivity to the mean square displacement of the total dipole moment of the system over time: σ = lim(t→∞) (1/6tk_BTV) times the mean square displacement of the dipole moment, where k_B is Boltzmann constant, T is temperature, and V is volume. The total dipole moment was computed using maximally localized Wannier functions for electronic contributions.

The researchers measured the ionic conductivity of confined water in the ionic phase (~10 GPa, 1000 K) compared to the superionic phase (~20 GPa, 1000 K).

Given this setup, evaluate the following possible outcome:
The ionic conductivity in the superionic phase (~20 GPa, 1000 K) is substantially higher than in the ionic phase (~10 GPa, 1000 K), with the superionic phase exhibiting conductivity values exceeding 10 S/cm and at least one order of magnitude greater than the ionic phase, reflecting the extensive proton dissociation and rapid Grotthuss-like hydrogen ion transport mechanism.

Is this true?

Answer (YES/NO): NO